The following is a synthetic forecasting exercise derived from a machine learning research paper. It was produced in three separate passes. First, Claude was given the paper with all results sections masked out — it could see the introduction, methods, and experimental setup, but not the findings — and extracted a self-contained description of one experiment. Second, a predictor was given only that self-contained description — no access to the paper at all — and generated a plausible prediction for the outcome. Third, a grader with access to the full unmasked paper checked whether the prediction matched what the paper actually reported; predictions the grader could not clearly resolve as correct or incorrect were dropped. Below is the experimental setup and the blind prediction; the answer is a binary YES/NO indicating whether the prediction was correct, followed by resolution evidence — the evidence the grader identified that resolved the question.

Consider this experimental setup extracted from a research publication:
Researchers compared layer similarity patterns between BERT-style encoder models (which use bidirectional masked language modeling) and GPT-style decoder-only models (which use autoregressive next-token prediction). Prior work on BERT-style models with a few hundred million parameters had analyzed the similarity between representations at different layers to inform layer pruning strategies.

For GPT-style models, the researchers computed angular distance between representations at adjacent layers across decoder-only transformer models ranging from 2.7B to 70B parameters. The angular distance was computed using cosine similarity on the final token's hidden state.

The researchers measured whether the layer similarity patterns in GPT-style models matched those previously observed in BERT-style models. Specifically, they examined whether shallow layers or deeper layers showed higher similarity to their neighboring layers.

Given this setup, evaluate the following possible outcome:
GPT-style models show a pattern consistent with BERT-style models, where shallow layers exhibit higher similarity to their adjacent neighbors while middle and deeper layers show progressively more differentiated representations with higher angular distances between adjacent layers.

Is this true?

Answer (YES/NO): NO